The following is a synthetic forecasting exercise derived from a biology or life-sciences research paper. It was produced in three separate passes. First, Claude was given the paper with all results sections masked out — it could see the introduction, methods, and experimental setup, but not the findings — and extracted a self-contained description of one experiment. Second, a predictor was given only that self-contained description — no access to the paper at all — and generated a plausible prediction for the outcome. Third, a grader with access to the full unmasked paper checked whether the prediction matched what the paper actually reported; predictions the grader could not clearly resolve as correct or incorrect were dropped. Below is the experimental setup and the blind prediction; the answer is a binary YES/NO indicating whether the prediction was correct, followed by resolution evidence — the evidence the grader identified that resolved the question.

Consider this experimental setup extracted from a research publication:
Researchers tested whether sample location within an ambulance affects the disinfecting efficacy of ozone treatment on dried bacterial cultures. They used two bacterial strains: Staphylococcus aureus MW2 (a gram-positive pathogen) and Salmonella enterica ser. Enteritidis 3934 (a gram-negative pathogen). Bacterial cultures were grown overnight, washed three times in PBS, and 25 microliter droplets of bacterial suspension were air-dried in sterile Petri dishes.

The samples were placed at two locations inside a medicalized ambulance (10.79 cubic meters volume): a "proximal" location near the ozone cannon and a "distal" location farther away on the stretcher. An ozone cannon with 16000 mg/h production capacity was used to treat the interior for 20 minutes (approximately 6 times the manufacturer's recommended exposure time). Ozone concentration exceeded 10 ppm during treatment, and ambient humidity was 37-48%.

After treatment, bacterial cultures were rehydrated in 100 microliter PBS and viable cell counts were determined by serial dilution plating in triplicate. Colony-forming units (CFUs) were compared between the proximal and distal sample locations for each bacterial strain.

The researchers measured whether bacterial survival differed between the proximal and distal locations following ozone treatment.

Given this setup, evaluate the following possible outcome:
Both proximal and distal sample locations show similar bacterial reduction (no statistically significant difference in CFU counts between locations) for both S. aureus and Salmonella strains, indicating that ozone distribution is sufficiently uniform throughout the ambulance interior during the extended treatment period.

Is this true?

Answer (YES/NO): YES